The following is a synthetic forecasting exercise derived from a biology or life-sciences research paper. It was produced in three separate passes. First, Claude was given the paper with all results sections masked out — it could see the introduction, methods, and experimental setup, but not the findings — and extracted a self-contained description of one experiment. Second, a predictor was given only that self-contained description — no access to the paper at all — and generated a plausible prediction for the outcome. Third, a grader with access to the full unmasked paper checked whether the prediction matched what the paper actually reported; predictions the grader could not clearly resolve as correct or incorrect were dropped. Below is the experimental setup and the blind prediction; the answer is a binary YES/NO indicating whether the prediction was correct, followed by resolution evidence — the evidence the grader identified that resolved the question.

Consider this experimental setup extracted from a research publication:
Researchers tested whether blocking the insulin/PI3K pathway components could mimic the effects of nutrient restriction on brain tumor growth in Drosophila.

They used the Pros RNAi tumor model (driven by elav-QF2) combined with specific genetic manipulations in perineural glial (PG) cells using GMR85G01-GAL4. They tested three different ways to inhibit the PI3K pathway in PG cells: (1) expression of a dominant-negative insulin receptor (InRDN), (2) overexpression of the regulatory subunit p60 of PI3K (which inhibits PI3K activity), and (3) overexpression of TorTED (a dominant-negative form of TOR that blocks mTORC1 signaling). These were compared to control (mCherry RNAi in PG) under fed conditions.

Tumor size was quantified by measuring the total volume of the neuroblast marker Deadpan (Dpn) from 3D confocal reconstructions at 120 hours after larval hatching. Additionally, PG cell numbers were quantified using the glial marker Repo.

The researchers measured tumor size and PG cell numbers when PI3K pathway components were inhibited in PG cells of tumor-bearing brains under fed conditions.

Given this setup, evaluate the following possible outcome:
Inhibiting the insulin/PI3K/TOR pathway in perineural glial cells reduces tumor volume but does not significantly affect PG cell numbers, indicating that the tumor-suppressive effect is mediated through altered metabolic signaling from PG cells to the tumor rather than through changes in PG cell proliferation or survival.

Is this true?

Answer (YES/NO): NO